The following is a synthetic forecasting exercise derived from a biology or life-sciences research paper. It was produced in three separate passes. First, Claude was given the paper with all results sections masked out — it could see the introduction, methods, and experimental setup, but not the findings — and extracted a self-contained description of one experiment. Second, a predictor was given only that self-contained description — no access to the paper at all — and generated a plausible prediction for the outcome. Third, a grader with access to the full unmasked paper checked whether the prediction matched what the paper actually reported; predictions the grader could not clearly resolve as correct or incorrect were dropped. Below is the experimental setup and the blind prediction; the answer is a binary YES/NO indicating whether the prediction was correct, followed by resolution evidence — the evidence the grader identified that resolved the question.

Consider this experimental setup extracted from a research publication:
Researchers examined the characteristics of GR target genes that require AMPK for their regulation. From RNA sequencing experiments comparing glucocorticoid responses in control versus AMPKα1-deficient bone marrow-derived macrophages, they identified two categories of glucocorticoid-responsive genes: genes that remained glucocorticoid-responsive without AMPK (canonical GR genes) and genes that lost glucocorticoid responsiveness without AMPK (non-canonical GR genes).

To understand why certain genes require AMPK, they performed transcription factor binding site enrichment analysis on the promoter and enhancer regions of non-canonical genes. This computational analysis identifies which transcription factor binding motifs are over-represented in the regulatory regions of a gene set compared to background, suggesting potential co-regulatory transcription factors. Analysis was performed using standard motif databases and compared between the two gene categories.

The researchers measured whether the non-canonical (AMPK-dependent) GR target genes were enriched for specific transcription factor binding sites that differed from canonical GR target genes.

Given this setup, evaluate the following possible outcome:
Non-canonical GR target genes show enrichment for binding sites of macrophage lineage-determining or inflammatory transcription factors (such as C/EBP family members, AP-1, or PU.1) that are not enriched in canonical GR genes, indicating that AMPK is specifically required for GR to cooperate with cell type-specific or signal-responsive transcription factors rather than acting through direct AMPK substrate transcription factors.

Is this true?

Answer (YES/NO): NO